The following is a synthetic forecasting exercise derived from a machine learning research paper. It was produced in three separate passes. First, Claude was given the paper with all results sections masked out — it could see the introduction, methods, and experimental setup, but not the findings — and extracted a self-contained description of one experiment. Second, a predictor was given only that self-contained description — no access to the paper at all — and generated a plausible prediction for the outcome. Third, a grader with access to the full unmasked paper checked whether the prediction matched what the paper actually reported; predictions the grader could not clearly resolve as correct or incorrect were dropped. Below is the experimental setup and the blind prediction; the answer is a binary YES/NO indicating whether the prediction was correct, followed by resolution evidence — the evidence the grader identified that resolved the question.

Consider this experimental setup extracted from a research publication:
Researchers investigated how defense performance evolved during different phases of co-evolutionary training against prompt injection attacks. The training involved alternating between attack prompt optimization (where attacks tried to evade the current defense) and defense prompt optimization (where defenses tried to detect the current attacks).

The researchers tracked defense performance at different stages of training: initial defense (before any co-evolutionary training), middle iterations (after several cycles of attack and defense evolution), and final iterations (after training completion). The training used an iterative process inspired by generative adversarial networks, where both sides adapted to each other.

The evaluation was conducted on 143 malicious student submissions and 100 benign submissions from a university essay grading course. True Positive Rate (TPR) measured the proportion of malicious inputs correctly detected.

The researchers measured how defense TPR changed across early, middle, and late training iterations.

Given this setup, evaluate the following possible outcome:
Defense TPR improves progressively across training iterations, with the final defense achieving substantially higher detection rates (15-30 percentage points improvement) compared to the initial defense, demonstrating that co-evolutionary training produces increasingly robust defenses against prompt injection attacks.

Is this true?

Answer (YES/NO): NO